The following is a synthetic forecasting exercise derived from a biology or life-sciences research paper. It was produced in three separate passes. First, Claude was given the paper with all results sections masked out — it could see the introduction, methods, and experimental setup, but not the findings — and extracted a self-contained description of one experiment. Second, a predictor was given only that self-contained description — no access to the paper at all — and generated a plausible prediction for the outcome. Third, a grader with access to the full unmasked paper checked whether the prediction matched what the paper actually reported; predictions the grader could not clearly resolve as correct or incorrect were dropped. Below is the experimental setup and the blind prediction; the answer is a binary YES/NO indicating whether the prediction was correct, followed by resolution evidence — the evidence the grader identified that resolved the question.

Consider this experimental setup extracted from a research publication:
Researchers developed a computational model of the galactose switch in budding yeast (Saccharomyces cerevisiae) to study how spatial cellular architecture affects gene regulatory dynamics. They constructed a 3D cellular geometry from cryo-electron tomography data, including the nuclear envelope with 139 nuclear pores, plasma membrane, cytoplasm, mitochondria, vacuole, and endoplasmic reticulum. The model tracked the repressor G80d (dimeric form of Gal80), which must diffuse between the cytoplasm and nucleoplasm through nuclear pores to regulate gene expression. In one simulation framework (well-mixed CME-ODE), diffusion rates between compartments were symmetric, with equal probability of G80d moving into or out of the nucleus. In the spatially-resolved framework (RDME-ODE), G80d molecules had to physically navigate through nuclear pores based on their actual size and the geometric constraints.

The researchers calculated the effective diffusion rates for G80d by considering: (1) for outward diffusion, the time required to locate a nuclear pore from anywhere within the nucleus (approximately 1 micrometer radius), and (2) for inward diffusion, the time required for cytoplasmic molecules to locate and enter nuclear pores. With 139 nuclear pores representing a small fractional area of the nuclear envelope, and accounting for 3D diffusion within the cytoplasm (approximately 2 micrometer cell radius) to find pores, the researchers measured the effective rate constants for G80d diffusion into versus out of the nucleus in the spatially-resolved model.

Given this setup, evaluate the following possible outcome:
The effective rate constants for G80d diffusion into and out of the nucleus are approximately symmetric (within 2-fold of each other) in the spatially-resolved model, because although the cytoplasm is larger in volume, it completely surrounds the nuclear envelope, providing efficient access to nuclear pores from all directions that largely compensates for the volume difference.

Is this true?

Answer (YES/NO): NO